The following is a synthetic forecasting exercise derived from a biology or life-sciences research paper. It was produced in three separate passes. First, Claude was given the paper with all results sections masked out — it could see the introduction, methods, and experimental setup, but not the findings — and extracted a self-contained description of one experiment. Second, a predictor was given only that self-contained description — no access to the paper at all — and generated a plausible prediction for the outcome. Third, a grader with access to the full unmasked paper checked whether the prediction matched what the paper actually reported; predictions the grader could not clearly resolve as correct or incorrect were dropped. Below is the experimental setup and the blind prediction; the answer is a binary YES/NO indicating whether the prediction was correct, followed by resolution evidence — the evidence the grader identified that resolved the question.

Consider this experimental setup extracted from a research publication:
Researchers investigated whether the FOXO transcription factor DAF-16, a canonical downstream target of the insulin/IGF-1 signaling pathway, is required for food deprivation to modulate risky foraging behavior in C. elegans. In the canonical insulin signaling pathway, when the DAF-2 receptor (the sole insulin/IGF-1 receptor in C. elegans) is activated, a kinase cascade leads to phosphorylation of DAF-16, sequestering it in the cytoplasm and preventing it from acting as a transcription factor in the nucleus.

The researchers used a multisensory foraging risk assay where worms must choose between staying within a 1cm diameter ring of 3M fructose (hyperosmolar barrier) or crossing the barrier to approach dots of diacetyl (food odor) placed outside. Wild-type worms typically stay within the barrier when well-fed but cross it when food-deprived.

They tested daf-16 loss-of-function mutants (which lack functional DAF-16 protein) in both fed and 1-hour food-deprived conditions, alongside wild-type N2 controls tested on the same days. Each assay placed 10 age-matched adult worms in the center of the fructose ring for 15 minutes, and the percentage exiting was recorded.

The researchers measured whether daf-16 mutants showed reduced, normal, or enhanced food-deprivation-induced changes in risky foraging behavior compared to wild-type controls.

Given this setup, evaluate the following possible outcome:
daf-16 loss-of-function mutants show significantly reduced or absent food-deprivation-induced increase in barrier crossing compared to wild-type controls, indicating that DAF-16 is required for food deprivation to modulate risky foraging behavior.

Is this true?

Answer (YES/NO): NO